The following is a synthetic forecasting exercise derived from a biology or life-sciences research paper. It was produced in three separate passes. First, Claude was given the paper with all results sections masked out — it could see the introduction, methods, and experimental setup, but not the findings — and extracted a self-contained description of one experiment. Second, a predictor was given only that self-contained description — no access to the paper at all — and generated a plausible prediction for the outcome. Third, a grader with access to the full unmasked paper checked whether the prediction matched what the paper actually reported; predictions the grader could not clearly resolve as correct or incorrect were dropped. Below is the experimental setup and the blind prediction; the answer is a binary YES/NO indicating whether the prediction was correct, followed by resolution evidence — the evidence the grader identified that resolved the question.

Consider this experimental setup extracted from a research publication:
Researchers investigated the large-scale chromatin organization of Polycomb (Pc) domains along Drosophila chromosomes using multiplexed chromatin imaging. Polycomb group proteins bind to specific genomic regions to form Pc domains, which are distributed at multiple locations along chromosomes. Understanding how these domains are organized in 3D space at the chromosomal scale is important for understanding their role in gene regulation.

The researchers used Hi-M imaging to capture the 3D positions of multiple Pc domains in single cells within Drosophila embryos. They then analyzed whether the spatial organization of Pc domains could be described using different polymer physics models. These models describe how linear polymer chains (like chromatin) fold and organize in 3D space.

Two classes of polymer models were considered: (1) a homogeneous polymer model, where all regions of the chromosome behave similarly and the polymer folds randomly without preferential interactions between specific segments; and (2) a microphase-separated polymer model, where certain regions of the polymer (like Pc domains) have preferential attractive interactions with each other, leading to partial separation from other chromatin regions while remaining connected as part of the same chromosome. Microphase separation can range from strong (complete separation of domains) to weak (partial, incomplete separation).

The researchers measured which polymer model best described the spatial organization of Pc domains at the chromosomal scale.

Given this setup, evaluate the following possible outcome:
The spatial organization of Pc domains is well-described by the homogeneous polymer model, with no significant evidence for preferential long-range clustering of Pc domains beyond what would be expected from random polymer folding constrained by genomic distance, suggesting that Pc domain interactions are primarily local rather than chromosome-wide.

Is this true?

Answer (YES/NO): NO